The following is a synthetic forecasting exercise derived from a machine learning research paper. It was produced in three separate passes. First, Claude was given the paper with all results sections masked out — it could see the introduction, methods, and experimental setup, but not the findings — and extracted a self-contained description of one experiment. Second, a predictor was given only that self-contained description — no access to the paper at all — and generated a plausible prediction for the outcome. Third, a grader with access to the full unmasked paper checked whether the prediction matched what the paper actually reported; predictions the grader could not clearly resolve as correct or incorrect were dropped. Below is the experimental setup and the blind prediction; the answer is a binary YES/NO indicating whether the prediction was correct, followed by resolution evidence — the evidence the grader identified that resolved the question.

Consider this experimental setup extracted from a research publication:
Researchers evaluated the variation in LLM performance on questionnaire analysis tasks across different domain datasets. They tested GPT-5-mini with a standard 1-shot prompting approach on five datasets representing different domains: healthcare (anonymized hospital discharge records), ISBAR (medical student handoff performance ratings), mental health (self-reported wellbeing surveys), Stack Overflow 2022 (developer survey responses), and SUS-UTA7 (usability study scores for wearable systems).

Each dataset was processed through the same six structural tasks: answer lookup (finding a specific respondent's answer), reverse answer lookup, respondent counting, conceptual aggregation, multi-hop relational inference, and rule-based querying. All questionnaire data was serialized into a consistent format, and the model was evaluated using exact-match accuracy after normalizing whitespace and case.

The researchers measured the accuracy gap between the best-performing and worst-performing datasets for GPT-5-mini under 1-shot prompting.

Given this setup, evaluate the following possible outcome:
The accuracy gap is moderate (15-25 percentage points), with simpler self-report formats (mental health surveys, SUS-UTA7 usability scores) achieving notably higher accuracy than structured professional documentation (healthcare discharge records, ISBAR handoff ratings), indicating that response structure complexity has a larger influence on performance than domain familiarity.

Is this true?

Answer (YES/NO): NO